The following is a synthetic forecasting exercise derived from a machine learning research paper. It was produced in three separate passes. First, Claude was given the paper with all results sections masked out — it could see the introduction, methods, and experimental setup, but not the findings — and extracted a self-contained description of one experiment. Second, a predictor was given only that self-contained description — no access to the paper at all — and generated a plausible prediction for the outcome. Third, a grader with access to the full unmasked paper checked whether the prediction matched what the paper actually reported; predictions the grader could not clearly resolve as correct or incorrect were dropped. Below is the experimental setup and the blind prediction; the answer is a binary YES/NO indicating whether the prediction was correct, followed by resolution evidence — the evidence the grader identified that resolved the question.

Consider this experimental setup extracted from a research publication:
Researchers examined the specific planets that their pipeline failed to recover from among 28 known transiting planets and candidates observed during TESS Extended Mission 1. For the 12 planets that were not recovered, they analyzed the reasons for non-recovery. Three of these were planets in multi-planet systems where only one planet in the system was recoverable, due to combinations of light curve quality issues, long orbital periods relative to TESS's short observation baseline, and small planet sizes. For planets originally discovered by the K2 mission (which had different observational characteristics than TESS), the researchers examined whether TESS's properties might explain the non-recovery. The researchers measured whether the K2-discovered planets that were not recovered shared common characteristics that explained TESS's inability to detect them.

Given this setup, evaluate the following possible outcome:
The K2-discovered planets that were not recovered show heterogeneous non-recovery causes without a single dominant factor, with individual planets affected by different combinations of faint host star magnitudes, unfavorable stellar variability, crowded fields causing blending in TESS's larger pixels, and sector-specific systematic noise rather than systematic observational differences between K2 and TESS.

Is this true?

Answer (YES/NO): NO